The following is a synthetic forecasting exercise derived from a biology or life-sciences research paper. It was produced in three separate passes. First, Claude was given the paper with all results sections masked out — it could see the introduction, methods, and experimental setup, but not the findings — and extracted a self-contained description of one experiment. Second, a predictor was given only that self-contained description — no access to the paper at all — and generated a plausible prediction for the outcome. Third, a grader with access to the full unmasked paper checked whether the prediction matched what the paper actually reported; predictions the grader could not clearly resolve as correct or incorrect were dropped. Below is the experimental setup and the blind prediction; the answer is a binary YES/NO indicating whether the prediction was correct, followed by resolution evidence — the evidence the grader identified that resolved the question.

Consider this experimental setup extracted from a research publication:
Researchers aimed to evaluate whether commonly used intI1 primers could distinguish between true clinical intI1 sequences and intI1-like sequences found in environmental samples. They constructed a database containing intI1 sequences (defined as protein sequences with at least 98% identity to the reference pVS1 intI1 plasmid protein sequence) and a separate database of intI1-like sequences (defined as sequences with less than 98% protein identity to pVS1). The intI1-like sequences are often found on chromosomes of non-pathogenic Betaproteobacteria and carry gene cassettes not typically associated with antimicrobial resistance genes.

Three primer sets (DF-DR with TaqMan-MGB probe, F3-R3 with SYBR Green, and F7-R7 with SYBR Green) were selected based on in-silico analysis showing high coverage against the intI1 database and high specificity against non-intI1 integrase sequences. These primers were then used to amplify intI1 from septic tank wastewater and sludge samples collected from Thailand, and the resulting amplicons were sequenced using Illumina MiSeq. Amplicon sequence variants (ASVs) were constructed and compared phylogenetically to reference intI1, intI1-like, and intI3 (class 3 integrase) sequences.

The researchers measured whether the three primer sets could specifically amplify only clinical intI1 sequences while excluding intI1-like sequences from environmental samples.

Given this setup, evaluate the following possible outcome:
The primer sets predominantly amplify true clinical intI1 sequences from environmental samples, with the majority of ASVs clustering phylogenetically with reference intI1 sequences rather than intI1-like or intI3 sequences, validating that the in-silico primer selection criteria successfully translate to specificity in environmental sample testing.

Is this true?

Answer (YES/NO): NO